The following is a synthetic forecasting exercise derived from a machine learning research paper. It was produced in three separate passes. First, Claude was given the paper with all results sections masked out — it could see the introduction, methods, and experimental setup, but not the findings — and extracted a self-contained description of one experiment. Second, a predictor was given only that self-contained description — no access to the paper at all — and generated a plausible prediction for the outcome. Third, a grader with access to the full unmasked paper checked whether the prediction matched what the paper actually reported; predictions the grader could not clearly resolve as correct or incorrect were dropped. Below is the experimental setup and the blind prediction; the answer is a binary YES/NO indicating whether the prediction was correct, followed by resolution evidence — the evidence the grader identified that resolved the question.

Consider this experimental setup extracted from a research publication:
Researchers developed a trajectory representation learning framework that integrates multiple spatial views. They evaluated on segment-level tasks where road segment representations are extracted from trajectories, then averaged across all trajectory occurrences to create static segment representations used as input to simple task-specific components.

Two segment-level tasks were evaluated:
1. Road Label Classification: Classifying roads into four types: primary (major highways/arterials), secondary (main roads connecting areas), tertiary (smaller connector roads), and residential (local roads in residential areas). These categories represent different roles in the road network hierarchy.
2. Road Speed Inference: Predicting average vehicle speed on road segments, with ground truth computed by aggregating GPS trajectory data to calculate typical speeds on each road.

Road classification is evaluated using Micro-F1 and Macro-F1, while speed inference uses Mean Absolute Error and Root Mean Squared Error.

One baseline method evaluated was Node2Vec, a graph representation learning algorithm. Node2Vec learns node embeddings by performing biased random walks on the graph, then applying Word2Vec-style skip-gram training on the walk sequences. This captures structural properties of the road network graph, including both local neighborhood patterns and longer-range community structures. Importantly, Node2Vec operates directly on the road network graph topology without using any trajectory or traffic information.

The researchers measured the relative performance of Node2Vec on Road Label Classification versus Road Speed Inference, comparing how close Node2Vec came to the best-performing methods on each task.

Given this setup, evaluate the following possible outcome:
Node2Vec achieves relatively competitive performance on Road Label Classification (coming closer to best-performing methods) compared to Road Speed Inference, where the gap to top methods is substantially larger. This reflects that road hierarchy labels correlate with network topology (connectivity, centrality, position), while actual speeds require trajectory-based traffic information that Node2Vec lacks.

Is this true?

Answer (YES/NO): NO